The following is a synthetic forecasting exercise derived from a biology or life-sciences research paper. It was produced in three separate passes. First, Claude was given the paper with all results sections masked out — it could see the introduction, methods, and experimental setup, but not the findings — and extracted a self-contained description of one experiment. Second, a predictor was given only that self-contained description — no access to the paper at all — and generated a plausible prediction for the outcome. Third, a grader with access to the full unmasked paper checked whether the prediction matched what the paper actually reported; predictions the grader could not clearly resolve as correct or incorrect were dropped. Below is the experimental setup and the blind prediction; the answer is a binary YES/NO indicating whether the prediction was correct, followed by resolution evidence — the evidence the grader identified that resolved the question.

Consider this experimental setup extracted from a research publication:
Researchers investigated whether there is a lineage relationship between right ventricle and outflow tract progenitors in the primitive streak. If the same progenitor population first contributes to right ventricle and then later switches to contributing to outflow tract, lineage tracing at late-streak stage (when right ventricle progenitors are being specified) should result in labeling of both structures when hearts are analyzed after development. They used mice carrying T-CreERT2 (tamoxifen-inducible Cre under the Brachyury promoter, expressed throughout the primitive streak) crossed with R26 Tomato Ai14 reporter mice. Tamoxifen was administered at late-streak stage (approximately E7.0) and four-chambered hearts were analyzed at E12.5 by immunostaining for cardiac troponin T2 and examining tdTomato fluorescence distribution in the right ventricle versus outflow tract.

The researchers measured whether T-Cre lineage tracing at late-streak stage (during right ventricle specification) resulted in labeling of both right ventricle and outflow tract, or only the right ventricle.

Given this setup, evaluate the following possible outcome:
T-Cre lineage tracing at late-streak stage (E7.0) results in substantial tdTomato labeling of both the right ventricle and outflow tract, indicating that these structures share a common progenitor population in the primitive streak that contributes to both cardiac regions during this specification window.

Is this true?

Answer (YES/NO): YES